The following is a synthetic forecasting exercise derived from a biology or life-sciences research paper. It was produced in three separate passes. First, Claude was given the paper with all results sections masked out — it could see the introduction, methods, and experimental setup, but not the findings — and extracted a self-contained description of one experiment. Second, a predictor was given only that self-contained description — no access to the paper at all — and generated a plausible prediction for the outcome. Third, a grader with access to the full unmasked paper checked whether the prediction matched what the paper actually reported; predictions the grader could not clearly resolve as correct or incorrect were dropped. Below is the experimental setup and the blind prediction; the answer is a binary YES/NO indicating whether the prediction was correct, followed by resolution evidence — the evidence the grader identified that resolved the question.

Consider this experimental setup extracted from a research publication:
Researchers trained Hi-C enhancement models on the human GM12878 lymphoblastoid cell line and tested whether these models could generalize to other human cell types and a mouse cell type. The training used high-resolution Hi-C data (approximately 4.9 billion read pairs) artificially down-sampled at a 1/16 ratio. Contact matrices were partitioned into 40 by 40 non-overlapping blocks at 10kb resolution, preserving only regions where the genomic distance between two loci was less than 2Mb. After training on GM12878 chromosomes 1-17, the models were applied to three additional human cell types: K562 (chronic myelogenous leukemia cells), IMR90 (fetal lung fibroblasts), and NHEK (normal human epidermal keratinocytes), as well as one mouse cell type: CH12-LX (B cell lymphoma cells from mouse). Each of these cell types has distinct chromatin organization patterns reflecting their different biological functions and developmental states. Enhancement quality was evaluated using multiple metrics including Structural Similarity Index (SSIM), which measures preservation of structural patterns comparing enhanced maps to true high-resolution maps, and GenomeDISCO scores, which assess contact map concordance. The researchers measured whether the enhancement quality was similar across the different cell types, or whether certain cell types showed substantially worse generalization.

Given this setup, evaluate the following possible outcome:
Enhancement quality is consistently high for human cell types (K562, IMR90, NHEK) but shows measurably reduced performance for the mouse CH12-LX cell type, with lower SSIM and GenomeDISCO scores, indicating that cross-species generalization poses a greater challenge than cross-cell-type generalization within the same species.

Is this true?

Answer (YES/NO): NO